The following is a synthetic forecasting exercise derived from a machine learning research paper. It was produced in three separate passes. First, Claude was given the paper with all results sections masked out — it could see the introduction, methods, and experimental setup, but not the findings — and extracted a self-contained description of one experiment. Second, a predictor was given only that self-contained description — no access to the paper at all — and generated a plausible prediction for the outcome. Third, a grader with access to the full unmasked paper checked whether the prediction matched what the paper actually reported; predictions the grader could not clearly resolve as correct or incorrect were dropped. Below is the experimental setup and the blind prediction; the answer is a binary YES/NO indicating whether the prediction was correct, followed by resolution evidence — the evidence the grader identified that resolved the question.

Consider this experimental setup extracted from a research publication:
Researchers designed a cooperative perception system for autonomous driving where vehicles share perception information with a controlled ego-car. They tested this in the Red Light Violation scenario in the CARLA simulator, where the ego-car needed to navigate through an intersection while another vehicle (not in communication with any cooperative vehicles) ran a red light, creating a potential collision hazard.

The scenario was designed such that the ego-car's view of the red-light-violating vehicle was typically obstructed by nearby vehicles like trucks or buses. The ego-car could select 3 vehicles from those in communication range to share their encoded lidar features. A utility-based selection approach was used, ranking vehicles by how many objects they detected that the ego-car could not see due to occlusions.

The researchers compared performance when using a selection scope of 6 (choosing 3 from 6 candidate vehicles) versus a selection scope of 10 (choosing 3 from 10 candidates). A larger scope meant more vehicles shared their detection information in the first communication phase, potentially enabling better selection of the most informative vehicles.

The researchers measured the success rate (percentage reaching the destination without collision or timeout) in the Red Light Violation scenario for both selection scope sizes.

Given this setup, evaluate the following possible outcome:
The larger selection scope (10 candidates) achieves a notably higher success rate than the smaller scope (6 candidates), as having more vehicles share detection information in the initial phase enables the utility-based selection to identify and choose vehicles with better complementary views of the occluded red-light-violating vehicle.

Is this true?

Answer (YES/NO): NO